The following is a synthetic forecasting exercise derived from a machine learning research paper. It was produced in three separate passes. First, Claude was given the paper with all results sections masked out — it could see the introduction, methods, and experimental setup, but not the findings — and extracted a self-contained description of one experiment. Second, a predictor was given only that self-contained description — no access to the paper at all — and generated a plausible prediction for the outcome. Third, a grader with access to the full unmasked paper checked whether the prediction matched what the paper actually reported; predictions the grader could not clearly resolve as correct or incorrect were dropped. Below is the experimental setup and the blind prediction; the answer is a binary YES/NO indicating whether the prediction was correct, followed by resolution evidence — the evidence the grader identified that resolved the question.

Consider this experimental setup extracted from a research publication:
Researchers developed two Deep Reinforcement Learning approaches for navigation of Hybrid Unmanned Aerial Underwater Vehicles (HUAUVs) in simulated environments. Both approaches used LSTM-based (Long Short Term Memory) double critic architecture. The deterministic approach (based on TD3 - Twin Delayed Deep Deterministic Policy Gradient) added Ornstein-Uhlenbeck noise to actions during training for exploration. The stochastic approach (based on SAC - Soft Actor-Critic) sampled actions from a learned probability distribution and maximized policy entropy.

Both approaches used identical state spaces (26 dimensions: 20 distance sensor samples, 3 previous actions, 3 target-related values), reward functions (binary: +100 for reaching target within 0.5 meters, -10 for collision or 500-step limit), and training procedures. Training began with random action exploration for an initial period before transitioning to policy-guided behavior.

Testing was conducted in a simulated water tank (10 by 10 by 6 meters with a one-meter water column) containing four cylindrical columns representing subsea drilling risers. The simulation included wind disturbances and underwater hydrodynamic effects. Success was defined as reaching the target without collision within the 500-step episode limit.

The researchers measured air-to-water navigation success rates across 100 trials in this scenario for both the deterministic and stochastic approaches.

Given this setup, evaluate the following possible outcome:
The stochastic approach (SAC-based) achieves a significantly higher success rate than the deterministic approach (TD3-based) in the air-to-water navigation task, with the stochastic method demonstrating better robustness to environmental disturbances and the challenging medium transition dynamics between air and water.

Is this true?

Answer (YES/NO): NO